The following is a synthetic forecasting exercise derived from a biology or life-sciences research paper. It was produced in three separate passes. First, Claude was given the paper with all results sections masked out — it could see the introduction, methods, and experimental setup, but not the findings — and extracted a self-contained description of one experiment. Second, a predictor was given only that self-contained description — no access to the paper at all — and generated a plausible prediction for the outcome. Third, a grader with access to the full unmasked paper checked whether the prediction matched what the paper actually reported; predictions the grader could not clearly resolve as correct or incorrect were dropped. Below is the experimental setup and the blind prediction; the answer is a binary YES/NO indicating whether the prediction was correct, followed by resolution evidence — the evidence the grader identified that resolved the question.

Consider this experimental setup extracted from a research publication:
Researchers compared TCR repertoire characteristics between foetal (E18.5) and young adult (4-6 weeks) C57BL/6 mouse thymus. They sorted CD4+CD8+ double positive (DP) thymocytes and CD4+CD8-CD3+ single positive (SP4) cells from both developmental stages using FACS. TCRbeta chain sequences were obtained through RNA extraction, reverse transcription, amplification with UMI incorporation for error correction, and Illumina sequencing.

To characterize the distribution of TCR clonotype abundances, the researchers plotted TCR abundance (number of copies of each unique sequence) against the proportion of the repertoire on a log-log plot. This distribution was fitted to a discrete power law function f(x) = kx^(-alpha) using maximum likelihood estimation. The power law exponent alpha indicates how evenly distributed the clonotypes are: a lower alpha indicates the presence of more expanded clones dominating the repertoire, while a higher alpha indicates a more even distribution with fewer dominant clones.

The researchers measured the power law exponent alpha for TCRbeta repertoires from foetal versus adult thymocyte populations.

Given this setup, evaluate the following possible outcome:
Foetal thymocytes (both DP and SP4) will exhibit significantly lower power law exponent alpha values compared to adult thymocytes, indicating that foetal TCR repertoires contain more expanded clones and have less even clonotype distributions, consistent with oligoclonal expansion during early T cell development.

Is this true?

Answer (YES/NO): YES